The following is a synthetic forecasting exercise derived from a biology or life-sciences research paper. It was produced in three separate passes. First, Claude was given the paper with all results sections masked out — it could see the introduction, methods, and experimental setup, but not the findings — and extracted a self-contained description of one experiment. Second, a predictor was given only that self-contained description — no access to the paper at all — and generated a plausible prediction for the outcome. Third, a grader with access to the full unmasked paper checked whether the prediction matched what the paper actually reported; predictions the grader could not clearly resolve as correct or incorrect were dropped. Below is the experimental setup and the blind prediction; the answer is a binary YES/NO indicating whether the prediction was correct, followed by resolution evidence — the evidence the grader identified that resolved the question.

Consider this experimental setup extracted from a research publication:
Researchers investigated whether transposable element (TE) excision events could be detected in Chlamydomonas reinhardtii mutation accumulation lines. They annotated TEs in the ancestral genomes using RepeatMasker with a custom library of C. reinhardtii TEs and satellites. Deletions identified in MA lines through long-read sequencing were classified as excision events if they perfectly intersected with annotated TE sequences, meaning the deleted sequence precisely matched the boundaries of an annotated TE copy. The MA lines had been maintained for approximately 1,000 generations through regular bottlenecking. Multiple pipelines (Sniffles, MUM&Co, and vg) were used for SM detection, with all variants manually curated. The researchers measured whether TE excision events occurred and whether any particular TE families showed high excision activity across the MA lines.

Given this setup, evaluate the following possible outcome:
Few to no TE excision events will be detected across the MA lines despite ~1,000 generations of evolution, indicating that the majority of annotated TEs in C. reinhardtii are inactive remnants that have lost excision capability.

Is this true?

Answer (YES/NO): NO